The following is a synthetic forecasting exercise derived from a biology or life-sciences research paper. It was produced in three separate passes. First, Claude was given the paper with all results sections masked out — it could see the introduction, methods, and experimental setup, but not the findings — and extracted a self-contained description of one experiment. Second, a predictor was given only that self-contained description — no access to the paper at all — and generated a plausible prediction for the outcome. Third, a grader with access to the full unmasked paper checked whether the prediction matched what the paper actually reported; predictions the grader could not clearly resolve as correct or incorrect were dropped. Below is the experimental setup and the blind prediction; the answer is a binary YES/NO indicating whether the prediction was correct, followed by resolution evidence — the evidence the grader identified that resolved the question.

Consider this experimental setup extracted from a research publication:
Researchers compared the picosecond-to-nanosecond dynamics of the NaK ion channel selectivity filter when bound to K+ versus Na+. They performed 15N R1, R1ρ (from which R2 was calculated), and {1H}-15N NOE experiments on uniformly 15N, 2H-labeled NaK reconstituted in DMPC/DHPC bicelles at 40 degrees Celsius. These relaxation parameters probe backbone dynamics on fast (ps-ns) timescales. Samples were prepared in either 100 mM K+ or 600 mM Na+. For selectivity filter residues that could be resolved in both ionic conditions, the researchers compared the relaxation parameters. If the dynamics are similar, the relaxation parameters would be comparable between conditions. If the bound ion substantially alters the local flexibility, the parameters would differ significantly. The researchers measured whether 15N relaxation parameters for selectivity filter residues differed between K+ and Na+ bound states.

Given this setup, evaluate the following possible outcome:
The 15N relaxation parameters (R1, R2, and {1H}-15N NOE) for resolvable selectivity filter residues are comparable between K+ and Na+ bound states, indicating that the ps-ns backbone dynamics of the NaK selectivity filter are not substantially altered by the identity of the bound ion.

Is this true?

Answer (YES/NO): YES